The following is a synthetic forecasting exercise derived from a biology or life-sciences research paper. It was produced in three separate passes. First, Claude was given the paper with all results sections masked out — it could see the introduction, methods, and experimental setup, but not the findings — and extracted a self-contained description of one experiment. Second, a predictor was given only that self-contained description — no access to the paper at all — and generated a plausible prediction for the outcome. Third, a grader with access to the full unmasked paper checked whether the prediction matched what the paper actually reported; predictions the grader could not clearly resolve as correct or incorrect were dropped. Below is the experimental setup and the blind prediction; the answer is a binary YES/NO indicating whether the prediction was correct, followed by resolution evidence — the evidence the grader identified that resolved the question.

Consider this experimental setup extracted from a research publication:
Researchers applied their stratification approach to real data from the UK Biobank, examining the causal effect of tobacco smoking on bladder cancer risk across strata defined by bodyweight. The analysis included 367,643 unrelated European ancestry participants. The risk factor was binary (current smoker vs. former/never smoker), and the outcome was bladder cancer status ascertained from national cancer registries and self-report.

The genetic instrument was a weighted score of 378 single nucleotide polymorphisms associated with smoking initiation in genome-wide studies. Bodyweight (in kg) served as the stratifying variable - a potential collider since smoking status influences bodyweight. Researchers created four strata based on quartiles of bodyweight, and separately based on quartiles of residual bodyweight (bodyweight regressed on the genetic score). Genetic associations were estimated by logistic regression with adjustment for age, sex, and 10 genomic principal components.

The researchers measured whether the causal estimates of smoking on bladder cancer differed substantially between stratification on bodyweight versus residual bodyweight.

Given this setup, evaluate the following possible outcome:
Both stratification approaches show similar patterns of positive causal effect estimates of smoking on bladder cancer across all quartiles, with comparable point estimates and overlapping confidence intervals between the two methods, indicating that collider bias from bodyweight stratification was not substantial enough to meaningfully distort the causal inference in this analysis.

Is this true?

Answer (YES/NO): YES